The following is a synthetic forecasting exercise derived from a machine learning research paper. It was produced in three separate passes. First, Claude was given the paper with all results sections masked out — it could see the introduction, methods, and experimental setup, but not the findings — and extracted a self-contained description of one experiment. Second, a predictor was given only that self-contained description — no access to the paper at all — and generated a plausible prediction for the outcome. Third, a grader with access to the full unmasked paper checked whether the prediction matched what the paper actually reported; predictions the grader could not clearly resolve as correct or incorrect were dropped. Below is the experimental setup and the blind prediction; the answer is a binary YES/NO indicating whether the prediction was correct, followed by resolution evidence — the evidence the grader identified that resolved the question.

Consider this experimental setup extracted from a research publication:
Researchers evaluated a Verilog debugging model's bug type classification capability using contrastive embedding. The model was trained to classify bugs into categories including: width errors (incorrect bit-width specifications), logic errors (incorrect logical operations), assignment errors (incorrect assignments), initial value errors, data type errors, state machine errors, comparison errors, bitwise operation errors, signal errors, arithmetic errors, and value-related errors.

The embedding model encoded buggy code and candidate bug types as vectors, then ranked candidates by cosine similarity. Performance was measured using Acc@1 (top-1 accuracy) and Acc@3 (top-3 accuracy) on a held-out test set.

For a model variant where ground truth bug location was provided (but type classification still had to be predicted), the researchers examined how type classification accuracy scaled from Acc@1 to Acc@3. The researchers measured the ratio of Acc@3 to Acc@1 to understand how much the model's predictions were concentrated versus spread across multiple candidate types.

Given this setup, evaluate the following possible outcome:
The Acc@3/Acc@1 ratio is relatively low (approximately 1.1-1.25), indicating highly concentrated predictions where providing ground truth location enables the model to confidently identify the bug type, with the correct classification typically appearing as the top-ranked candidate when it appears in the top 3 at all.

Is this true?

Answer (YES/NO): NO